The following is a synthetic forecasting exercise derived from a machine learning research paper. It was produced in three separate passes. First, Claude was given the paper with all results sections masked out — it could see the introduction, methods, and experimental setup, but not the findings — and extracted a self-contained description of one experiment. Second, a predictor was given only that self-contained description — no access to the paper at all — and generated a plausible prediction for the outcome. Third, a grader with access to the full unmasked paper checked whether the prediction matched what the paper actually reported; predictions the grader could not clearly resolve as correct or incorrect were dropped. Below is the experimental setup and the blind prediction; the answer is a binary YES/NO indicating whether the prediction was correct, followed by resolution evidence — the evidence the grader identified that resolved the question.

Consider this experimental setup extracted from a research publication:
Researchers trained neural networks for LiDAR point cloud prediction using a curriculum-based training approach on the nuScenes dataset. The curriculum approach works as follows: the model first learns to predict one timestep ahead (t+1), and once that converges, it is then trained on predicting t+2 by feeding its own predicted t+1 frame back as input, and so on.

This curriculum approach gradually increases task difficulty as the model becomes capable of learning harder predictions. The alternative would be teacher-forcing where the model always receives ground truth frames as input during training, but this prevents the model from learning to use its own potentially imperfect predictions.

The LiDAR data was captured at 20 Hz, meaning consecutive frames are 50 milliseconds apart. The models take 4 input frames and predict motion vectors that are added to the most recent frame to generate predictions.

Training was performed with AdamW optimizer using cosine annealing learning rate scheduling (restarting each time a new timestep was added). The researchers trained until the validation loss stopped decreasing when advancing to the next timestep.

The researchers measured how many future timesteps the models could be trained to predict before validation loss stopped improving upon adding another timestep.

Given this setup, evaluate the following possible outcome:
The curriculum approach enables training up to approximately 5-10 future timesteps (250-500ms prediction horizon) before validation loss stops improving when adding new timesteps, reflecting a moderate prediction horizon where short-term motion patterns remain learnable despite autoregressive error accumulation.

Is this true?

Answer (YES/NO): NO